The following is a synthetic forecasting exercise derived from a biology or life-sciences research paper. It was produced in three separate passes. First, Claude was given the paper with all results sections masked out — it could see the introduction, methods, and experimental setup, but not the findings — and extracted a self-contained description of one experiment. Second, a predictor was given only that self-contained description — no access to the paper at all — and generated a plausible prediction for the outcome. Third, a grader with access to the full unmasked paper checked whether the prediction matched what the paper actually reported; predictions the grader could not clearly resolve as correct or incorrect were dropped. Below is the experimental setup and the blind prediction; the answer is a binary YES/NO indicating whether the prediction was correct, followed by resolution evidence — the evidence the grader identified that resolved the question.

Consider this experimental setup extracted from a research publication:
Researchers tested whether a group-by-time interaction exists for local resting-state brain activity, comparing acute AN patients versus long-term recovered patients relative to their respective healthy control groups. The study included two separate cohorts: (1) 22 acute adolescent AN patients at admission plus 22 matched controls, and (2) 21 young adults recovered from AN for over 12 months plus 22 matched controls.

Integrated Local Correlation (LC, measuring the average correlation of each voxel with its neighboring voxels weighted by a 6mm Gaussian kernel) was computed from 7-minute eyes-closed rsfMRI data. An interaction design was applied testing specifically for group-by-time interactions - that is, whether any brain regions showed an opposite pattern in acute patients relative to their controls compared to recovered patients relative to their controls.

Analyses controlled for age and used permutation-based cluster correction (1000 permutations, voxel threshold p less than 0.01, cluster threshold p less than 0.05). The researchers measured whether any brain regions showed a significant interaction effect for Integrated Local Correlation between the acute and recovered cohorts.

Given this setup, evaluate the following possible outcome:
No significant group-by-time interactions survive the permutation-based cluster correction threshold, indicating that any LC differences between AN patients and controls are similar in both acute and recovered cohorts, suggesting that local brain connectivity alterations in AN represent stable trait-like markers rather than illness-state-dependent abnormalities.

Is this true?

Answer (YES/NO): NO